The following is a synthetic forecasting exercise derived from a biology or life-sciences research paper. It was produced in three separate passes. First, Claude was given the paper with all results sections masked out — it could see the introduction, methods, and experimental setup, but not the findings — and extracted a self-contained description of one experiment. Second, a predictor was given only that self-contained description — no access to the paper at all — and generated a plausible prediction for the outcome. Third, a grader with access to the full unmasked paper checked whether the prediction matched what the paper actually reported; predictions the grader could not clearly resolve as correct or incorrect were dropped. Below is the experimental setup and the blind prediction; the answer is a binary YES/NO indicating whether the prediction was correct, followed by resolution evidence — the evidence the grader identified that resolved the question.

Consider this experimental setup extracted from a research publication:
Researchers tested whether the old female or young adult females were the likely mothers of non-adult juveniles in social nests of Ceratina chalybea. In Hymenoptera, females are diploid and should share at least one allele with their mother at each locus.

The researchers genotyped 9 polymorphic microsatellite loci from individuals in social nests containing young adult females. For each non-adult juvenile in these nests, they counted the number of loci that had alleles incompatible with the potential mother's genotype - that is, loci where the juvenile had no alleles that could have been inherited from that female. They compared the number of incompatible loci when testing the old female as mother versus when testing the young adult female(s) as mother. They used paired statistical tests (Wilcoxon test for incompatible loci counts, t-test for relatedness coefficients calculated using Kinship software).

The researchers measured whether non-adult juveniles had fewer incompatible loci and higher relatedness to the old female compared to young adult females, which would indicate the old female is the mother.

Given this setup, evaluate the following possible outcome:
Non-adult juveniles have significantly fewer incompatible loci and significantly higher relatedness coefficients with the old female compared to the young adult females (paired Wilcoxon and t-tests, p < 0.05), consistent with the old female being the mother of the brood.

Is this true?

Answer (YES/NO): YES